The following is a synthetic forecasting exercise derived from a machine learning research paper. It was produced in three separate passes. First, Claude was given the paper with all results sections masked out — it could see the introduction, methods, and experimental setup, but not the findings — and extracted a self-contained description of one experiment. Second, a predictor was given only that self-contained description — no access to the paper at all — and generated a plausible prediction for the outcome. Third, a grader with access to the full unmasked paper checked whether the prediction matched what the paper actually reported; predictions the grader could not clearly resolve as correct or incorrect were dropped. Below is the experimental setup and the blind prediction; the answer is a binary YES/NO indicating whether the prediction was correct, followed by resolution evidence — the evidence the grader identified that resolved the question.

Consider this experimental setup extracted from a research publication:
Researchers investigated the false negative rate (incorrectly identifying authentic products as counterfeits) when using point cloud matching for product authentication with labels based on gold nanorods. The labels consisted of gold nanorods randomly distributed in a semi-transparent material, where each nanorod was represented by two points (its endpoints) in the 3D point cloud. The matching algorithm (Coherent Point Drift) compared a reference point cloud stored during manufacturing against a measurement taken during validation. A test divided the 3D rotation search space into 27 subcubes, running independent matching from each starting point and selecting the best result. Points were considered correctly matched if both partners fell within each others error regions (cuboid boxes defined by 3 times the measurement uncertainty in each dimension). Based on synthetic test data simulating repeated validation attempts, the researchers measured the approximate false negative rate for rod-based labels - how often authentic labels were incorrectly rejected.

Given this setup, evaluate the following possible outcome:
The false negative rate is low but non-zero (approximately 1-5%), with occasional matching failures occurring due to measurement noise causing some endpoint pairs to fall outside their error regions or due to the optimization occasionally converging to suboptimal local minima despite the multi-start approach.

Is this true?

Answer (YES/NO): NO